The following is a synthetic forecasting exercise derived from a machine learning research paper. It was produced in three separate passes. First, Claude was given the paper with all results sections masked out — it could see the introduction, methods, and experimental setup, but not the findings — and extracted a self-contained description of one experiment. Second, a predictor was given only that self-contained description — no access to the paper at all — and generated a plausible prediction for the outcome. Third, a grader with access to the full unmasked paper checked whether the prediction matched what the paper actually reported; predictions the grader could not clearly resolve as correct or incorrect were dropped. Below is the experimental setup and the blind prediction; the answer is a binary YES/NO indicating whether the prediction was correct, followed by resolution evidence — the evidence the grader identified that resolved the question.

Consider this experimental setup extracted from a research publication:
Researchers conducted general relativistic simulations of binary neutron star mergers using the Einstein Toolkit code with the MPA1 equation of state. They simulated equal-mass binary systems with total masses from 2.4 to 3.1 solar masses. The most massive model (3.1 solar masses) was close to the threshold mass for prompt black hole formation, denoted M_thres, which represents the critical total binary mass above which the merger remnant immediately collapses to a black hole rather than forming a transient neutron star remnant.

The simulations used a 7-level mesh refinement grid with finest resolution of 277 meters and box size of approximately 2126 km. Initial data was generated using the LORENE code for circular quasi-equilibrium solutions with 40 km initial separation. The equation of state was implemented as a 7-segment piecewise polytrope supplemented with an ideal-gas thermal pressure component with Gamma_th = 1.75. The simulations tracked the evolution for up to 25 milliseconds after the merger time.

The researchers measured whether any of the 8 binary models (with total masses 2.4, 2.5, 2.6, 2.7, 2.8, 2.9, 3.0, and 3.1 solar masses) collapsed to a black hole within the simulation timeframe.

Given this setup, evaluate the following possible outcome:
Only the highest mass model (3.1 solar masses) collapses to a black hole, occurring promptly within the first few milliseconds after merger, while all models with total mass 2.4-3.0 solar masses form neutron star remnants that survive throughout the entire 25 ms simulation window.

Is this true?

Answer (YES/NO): NO